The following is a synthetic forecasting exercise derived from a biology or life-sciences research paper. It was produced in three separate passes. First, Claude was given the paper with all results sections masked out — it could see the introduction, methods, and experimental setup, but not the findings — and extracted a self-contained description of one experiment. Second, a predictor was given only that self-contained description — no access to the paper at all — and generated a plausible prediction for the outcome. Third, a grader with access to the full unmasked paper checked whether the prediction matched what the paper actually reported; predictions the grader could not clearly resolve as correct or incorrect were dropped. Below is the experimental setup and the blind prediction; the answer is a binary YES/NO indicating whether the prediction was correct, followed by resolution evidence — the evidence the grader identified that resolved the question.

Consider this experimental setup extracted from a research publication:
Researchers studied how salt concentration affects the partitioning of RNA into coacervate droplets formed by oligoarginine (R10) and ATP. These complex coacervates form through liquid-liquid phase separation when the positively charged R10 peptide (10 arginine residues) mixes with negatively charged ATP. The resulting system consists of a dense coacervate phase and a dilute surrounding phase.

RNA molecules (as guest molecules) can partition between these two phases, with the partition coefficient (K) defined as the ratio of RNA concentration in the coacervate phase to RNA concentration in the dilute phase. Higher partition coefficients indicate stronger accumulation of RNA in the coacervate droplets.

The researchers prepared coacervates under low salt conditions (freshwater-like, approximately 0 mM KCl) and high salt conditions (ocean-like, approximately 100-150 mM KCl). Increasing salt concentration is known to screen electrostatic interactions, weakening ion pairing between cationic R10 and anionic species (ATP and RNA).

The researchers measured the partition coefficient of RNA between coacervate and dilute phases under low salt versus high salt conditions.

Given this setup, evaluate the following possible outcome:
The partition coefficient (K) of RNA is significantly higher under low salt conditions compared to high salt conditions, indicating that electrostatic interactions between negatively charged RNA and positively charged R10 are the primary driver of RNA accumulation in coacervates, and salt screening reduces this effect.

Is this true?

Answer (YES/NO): NO